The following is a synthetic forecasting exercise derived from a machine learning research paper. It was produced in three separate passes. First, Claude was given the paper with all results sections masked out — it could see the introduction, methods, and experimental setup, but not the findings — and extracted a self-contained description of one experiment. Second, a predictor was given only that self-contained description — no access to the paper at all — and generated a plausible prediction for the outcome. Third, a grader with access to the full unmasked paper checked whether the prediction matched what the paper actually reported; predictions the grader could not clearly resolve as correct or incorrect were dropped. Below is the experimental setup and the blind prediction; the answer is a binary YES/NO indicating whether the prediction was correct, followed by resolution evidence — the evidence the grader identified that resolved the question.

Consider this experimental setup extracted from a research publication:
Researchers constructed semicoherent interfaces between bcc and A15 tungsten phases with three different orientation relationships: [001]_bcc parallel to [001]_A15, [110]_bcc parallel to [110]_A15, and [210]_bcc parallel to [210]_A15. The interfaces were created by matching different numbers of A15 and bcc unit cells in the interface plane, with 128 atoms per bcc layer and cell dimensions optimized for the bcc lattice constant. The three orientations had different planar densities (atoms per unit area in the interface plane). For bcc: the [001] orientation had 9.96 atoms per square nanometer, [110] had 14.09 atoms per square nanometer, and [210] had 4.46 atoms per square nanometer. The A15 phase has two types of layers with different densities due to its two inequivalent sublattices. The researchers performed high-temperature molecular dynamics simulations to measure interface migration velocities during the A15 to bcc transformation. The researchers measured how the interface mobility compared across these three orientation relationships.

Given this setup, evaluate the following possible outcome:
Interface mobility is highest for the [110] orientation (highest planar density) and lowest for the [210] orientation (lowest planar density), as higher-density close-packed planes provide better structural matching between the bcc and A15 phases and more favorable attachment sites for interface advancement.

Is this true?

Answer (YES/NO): NO